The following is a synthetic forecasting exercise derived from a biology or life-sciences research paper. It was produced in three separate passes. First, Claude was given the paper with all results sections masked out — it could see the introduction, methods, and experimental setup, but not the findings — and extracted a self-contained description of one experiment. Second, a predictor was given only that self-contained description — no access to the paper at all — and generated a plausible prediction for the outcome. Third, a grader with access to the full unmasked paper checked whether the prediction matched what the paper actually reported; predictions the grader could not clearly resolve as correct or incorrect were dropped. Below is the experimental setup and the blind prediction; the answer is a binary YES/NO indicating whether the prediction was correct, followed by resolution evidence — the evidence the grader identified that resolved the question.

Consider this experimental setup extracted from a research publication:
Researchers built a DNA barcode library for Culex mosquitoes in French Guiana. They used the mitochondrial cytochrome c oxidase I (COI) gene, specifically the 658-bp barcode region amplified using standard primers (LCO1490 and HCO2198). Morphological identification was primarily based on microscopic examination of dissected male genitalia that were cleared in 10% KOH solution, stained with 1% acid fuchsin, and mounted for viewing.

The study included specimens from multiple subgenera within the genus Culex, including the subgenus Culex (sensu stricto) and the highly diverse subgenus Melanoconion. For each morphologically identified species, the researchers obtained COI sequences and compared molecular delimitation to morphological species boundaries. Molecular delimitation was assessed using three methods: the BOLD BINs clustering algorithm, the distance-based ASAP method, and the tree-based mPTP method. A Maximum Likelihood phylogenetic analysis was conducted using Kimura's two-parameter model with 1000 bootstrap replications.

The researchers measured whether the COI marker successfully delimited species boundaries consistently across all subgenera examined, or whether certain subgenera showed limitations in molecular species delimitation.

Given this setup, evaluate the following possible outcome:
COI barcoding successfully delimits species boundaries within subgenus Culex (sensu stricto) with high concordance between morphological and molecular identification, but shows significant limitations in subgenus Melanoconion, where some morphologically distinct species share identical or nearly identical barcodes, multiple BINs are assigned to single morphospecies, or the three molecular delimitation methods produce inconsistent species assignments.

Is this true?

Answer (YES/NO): NO